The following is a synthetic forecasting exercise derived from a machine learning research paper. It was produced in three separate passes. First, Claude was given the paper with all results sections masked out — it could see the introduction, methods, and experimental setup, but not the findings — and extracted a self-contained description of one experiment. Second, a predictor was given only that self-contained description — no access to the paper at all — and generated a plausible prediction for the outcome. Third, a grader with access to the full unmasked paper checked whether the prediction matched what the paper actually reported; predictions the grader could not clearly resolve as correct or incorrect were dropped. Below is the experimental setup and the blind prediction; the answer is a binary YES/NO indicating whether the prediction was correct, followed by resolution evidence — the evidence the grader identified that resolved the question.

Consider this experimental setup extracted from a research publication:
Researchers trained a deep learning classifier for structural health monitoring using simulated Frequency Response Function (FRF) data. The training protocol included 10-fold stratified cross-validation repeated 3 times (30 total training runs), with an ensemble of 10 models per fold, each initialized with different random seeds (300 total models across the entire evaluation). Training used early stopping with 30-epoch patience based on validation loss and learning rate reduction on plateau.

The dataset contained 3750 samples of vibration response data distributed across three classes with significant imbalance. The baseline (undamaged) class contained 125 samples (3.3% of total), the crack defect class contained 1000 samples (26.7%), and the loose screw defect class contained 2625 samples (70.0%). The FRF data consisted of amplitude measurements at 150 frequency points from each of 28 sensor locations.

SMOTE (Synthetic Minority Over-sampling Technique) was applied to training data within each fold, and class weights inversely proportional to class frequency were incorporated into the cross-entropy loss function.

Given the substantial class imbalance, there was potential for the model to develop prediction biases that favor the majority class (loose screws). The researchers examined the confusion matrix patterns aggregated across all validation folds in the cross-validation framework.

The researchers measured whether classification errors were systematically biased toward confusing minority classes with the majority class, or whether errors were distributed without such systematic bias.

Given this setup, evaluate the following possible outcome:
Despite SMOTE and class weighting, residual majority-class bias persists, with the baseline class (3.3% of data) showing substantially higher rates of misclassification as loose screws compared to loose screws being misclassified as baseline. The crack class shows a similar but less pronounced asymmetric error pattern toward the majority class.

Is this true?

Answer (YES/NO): NO